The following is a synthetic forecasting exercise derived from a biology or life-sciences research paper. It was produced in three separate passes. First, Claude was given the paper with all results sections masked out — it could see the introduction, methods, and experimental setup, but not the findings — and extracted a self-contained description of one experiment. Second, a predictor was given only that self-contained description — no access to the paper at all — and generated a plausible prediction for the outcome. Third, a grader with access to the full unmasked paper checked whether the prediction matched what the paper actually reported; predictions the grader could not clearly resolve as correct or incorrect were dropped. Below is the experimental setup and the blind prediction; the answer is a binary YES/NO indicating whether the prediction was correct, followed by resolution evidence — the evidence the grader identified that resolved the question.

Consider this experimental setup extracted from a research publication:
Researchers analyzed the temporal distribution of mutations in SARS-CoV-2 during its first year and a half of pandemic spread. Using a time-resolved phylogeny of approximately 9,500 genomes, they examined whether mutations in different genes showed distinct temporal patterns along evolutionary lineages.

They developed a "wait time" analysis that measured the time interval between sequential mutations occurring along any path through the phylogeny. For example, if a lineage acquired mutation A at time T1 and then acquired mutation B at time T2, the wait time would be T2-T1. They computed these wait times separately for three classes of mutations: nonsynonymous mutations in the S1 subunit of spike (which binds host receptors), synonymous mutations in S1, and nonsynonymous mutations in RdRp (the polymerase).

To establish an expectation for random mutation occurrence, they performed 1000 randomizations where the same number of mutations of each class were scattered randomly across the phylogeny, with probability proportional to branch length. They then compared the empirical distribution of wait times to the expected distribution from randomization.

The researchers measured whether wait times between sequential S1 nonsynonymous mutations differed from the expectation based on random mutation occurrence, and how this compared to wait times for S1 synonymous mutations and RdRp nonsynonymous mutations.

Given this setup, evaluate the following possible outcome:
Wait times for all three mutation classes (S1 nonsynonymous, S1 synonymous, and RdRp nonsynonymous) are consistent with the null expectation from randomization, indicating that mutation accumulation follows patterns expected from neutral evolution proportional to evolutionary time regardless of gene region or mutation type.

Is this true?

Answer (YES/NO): NO